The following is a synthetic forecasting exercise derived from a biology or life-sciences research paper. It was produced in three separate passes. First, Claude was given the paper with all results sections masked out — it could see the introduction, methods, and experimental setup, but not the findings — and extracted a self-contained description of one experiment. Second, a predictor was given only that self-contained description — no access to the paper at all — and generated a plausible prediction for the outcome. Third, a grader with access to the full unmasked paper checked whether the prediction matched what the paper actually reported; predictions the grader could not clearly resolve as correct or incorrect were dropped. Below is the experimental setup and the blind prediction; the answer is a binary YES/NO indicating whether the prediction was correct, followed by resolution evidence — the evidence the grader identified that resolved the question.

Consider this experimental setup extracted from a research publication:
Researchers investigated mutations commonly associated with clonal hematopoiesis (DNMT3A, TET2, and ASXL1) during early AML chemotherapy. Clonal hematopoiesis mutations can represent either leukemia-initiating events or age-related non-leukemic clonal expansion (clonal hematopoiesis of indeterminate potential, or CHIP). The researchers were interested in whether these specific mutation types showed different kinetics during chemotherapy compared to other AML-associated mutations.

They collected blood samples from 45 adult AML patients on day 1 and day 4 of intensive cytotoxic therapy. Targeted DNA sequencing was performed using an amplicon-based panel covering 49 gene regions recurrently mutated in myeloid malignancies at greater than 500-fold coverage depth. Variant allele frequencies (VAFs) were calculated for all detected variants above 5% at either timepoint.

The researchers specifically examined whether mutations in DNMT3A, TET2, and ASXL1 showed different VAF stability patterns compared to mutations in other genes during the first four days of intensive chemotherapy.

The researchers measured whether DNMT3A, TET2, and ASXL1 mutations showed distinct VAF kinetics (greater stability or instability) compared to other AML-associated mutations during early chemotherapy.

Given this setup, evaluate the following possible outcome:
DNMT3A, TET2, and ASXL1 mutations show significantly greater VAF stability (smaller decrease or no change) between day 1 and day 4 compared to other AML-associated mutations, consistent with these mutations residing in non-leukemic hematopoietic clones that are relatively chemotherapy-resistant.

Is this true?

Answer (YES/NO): NO